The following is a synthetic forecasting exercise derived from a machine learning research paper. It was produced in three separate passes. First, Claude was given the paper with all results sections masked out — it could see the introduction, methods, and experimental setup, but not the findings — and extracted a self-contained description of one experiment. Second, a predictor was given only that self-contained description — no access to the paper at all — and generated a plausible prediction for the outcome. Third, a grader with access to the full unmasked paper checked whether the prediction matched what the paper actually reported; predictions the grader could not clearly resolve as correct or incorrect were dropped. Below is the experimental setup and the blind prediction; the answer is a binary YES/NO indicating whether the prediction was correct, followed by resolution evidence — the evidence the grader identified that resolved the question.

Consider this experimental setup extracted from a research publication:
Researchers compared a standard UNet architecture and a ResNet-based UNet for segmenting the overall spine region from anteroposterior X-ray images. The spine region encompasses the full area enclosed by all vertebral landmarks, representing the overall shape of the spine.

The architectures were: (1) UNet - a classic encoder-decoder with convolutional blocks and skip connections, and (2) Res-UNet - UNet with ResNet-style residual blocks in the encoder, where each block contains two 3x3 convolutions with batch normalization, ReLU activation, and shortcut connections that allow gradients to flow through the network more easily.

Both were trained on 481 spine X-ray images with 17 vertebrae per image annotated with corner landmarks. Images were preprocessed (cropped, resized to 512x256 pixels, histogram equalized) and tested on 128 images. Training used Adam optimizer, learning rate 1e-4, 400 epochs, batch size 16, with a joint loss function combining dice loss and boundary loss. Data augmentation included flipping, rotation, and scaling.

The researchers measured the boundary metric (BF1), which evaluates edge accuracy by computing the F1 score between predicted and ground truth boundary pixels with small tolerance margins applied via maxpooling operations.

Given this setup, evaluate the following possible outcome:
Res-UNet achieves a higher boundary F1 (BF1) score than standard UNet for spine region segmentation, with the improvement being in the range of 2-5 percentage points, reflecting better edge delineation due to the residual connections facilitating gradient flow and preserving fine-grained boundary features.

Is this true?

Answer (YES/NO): NO